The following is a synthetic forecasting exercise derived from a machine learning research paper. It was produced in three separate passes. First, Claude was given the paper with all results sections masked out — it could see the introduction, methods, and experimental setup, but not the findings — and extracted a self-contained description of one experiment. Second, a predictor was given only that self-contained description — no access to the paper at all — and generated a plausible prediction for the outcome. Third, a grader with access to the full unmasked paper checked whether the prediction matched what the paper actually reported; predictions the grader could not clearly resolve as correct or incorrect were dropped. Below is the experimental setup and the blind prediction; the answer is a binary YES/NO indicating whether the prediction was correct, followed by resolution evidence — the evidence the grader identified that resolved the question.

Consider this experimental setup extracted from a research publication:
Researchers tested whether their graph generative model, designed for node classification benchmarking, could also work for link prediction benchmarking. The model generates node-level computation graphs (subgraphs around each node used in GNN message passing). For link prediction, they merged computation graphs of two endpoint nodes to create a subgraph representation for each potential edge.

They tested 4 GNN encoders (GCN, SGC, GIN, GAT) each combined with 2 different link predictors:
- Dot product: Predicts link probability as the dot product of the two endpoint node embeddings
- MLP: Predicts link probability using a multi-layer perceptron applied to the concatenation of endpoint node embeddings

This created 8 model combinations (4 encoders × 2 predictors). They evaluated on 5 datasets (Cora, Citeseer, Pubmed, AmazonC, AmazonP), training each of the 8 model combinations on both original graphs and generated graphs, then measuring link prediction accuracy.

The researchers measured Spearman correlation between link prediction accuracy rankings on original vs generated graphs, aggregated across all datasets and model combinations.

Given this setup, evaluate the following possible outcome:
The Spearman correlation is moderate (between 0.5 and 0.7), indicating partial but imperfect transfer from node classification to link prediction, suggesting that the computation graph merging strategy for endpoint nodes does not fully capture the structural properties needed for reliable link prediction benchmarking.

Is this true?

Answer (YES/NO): NO